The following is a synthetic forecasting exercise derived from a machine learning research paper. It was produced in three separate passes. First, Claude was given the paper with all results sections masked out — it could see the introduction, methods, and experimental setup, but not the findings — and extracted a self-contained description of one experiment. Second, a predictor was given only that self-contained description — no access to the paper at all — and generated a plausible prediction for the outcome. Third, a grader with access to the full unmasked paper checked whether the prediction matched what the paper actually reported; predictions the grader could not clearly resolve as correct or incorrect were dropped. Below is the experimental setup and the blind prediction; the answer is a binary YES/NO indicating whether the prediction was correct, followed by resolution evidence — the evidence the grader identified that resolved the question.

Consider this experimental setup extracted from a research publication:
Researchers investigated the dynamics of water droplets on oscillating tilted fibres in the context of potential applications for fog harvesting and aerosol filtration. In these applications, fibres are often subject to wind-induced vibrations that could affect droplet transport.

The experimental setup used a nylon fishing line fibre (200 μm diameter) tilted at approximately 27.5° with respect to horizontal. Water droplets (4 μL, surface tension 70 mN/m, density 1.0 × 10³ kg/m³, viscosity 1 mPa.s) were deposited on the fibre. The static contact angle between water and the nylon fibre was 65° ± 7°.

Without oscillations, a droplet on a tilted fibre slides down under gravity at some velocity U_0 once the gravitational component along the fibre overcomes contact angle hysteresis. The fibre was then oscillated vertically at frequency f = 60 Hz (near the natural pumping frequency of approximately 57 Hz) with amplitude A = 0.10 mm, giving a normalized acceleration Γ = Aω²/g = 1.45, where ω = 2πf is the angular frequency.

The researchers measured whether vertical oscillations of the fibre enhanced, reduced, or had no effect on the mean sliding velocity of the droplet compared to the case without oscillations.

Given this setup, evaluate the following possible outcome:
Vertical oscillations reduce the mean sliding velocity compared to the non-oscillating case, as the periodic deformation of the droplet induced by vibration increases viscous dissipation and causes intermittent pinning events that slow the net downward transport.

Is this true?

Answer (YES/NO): NO